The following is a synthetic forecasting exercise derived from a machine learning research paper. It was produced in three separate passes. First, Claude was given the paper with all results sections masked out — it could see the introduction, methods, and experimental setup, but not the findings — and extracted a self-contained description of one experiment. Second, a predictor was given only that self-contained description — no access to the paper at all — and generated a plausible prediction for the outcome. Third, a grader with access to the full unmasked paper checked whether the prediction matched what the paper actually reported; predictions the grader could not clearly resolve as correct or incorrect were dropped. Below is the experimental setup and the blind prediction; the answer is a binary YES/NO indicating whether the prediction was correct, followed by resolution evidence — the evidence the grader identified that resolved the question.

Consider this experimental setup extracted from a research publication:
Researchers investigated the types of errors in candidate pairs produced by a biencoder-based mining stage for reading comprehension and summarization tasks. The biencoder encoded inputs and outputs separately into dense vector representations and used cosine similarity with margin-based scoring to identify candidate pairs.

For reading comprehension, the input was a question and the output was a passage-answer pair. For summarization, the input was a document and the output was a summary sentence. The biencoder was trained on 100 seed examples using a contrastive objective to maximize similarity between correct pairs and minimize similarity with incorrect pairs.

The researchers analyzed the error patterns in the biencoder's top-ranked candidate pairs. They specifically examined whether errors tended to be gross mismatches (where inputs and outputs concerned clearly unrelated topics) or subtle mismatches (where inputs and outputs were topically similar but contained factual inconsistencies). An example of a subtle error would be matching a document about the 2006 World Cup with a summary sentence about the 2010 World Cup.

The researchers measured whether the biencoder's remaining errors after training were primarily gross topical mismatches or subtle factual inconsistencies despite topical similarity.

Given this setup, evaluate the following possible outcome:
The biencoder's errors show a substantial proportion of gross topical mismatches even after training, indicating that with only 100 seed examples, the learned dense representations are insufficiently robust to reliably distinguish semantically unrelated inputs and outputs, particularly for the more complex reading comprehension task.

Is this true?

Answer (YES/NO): NO